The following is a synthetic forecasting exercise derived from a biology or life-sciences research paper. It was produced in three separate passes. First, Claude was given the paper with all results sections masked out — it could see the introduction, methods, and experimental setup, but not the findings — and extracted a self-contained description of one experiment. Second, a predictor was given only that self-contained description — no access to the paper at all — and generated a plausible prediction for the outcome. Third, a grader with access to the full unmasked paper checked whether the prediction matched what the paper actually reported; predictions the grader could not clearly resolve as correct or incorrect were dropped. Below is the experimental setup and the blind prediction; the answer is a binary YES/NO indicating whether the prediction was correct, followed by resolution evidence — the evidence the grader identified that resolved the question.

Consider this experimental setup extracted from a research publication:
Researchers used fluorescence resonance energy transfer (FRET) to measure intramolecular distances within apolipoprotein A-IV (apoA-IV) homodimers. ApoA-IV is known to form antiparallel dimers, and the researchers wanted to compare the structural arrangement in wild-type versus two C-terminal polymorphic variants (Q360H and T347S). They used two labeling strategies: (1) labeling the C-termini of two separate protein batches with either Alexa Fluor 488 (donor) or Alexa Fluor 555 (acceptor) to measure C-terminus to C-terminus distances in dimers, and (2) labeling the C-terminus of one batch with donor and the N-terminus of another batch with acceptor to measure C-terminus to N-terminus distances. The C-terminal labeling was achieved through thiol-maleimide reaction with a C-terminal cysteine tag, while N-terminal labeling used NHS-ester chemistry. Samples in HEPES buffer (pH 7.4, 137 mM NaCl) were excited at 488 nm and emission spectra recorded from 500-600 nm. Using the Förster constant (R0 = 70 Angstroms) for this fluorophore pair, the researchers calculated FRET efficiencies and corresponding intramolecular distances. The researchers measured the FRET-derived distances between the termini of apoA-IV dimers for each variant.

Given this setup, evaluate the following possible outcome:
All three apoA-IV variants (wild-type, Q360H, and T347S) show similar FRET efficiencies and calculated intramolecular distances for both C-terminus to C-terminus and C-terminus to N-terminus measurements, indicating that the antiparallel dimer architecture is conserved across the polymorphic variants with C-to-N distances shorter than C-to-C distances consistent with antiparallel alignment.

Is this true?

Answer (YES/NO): NO